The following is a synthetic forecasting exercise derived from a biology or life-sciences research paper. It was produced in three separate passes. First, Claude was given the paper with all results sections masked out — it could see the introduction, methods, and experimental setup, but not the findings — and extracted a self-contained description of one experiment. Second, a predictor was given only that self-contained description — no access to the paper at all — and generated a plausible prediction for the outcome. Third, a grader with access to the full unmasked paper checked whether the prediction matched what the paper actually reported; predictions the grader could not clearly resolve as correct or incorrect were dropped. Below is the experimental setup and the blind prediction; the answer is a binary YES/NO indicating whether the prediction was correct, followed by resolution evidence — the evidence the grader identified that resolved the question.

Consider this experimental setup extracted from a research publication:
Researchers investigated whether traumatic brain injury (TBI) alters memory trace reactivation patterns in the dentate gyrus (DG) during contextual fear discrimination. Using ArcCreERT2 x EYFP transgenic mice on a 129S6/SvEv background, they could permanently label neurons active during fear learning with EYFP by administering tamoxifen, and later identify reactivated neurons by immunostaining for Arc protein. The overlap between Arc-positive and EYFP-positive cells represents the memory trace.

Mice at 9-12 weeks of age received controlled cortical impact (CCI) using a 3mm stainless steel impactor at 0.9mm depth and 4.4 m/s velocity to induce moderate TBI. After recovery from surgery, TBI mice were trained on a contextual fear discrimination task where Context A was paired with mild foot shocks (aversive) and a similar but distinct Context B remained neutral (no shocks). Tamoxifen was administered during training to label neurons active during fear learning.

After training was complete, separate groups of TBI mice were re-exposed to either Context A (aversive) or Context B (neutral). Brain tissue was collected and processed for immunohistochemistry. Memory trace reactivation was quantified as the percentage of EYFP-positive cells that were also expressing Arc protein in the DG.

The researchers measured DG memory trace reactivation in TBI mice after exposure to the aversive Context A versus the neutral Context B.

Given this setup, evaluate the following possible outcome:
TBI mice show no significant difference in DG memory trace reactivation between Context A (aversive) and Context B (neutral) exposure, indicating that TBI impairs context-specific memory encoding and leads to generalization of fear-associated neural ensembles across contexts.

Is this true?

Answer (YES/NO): YES